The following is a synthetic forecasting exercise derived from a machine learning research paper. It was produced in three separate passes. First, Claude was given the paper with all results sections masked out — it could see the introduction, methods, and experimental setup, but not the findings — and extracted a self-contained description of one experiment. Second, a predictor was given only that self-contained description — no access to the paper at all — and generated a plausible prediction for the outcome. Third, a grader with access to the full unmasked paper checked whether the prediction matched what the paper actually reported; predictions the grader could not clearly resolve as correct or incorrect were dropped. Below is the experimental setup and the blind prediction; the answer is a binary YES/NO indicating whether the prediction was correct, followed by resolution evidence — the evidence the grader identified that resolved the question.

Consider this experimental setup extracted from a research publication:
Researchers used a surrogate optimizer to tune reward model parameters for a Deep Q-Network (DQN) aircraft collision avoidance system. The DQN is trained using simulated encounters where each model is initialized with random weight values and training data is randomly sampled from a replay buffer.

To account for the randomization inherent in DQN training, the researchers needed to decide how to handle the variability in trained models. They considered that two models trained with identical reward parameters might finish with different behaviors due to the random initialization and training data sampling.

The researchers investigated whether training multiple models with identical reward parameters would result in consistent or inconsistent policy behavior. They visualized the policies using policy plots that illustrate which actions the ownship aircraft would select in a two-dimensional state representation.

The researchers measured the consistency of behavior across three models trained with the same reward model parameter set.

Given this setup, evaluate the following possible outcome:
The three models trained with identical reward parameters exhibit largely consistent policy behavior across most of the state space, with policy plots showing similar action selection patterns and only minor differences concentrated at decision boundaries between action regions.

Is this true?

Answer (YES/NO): NO